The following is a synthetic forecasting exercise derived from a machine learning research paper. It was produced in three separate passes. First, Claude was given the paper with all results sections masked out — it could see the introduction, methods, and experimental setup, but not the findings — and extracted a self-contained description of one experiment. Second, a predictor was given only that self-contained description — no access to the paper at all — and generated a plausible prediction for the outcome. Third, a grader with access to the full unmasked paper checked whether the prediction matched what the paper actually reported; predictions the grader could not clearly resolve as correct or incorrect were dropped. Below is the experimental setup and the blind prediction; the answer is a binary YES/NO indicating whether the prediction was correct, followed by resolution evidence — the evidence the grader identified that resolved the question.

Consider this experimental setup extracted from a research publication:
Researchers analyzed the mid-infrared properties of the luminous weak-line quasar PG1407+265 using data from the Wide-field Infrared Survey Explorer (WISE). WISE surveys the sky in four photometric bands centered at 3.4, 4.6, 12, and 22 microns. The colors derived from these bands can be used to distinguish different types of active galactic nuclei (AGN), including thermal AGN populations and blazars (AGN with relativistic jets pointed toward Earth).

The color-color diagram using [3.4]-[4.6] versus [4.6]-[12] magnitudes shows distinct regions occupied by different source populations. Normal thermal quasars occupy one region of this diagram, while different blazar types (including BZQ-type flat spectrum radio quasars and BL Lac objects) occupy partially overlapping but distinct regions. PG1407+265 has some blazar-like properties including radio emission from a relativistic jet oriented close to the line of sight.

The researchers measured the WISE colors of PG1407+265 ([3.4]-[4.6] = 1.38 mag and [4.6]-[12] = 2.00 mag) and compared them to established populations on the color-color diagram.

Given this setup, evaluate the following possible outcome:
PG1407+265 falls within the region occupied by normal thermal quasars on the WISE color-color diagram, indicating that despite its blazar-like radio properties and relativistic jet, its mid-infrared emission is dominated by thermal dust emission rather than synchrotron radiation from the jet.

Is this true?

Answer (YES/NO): NO